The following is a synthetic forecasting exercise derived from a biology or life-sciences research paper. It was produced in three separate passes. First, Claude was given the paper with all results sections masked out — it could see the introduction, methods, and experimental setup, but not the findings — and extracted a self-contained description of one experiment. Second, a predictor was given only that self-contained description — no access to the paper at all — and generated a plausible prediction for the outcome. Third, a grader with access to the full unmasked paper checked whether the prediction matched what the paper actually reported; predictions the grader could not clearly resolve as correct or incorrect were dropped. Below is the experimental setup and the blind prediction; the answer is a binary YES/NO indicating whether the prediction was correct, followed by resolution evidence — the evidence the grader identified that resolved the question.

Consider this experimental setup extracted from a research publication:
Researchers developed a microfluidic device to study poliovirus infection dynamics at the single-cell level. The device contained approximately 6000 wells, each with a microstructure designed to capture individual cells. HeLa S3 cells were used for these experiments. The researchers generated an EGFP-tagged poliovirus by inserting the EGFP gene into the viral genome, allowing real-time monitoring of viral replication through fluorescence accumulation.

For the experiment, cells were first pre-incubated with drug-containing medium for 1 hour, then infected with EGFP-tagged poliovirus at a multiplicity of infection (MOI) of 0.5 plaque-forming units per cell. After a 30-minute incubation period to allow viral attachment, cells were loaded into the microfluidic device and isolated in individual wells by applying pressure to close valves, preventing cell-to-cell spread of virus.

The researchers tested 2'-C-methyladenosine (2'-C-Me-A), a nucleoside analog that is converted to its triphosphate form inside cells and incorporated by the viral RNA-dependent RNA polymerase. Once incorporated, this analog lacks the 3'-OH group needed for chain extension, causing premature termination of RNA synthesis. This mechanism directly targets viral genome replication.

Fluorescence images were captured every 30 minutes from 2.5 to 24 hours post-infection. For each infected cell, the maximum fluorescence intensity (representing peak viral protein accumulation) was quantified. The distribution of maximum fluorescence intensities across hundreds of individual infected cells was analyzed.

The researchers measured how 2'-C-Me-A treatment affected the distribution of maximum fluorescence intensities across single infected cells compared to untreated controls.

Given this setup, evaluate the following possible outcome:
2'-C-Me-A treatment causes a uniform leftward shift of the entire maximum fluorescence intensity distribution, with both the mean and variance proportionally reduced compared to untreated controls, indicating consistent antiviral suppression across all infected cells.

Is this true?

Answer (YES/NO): NO